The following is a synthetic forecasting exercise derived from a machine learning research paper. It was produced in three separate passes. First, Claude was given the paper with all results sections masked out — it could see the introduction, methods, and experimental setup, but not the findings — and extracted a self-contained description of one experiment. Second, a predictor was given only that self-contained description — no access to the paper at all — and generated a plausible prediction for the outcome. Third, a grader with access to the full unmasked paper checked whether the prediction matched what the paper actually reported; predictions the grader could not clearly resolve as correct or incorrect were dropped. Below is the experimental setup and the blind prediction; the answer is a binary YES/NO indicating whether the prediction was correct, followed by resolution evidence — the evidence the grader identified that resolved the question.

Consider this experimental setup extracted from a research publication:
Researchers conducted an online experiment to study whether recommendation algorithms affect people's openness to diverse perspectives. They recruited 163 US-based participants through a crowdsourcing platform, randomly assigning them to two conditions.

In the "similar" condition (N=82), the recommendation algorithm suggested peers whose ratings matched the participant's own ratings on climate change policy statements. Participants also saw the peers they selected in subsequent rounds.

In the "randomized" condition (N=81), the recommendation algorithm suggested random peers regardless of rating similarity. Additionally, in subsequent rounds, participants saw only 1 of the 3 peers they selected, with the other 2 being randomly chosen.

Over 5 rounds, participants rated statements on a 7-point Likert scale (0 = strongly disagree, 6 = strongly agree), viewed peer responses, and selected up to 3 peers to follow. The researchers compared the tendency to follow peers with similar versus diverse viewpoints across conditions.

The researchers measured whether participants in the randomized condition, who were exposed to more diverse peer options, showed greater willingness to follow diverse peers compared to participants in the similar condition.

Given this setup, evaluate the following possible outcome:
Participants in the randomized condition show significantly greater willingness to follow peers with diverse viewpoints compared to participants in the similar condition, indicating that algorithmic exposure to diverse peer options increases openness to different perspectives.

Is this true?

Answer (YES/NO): YES